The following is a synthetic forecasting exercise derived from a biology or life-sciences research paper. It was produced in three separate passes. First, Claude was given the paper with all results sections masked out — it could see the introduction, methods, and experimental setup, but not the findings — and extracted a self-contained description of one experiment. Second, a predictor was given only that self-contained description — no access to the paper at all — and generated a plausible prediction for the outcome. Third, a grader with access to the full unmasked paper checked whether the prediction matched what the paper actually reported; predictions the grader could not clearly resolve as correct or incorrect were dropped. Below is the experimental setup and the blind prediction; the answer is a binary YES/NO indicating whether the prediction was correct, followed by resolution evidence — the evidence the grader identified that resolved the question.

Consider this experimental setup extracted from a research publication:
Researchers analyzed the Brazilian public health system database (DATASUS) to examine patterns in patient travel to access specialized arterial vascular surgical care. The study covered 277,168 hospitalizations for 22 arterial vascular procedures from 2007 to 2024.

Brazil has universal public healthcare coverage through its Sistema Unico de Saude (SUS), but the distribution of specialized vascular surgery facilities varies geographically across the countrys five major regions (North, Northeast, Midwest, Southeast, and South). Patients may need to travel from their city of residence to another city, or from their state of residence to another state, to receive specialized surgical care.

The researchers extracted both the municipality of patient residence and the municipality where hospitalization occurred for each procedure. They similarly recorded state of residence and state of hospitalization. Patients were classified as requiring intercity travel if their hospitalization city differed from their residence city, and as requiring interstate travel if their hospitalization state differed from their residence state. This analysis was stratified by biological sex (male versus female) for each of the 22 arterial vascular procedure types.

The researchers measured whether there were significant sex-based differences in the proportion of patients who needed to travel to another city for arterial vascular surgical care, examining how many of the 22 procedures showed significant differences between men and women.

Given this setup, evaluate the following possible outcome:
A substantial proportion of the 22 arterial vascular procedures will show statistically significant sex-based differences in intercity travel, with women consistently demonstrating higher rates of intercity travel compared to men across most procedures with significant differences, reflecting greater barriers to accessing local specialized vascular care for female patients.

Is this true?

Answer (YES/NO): NO